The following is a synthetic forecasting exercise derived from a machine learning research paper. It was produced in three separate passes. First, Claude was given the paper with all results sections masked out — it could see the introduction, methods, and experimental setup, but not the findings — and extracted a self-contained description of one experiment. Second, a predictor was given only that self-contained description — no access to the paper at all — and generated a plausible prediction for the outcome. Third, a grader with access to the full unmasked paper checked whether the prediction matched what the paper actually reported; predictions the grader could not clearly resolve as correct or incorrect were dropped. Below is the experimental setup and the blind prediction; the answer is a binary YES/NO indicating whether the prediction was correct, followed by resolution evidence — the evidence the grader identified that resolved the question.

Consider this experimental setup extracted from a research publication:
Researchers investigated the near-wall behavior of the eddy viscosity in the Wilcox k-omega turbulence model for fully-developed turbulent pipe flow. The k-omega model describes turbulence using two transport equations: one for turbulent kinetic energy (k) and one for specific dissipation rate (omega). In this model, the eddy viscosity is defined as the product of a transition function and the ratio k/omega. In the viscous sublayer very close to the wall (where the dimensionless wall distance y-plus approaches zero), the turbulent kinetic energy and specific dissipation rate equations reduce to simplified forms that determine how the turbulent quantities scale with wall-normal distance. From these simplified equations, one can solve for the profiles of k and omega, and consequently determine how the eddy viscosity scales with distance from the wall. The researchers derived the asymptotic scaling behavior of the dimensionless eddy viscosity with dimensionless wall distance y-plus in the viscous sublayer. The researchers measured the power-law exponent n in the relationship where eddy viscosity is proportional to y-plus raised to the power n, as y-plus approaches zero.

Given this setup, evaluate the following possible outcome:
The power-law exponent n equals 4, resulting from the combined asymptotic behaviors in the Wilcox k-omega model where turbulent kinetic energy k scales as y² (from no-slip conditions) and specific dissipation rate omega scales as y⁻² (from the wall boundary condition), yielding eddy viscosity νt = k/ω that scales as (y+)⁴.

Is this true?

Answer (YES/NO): YES